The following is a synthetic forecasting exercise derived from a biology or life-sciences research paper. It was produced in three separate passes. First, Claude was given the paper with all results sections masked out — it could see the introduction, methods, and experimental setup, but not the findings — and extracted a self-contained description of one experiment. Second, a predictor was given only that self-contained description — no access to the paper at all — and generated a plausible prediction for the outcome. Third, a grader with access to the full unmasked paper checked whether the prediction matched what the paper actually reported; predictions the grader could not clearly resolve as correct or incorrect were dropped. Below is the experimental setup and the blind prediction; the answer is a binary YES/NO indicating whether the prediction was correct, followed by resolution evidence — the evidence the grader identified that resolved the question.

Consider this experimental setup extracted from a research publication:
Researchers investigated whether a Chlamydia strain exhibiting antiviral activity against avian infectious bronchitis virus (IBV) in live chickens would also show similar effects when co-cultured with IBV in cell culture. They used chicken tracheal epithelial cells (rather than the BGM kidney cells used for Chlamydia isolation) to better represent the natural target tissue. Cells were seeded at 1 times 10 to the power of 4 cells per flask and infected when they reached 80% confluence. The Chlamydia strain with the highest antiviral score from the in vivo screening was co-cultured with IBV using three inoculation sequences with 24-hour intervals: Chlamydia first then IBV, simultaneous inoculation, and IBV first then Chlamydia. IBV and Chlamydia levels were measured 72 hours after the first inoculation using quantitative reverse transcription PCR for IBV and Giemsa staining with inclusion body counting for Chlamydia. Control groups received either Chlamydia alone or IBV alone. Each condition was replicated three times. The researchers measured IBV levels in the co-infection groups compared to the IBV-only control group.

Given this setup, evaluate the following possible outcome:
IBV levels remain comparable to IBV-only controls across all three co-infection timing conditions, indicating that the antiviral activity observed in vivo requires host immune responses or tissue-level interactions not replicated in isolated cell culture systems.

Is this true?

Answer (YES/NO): NO